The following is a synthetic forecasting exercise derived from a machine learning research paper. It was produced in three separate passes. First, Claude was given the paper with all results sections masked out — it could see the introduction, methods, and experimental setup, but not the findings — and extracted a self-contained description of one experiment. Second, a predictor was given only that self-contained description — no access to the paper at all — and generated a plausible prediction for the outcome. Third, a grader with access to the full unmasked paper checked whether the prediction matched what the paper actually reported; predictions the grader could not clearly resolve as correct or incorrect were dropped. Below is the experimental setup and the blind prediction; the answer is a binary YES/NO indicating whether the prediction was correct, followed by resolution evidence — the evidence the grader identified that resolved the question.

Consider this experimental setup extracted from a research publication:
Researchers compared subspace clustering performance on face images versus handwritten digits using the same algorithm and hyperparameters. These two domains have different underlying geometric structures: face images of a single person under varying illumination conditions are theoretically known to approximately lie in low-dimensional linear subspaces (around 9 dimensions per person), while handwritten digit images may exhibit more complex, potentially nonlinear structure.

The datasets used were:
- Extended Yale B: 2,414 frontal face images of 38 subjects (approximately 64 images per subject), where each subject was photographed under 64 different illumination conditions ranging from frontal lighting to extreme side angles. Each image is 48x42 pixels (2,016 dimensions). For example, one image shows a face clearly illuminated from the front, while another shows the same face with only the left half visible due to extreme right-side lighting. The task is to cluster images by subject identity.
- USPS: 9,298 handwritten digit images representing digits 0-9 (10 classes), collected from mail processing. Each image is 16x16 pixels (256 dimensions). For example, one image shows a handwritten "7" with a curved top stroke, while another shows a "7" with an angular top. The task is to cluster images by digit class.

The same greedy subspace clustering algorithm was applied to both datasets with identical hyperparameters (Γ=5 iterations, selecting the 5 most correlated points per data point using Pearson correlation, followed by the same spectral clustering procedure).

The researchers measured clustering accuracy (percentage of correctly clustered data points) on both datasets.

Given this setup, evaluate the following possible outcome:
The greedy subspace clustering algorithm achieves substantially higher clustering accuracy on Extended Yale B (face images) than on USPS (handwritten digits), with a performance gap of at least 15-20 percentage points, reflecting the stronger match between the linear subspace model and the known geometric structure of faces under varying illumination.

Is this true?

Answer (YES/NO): YES